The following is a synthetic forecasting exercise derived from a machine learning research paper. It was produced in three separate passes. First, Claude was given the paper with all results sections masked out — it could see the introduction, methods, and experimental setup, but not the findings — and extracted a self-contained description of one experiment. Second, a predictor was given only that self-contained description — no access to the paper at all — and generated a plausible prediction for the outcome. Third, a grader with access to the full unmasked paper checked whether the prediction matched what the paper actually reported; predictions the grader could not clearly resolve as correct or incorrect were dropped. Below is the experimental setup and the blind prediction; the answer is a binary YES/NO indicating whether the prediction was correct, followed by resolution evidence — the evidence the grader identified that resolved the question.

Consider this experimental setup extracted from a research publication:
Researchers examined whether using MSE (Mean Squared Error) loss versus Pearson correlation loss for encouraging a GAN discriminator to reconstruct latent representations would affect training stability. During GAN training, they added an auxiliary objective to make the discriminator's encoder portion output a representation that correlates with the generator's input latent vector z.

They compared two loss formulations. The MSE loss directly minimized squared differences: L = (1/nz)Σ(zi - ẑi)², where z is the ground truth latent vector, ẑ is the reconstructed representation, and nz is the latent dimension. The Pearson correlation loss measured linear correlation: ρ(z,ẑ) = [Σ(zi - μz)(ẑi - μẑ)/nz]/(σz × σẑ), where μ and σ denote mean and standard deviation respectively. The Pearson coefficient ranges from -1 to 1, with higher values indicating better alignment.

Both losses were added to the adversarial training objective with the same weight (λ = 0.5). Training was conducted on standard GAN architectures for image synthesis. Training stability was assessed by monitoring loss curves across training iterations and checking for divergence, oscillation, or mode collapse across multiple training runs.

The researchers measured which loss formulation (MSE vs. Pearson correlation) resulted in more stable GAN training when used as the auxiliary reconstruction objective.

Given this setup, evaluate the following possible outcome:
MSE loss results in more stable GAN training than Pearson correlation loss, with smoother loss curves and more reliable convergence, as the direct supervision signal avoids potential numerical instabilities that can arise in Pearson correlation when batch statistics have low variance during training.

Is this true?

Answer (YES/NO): NO